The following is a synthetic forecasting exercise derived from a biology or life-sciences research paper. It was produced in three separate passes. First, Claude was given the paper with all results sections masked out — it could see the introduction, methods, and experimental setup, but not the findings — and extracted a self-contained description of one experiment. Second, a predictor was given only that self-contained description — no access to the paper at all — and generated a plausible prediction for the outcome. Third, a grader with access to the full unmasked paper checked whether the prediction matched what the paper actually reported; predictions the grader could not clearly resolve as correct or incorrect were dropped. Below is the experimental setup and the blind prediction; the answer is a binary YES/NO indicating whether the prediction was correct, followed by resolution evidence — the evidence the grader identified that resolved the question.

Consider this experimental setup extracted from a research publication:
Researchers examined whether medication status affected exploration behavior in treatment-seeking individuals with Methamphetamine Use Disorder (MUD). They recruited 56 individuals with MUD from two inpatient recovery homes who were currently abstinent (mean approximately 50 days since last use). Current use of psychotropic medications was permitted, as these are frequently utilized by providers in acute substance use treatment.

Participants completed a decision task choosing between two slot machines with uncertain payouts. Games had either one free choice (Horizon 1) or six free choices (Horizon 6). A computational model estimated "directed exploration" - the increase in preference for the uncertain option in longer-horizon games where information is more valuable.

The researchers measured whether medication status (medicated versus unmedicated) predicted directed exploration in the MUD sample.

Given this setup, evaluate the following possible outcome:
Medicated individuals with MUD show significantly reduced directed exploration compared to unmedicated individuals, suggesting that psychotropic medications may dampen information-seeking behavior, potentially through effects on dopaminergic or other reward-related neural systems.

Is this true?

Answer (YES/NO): NO